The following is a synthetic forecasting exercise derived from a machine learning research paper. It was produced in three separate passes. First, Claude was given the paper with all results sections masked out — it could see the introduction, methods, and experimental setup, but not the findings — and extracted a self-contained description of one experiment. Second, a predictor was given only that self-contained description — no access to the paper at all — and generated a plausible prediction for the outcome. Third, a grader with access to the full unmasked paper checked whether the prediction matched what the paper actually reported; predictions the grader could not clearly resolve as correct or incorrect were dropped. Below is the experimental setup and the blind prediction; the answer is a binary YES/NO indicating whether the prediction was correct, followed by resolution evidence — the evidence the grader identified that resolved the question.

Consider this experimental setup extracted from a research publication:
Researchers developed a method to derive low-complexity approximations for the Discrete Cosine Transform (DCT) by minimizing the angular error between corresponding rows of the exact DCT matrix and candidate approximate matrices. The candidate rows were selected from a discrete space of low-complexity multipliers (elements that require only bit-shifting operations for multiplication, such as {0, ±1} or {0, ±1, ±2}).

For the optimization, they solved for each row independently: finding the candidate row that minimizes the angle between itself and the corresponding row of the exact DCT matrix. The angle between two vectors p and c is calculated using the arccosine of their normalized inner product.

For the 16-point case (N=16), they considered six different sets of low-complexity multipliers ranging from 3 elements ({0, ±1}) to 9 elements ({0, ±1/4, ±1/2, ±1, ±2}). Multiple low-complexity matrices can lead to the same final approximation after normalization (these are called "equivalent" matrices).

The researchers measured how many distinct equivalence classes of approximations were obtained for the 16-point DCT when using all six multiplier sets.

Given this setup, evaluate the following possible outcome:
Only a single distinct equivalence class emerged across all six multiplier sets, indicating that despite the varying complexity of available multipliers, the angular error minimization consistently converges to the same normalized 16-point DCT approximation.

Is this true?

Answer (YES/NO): NO